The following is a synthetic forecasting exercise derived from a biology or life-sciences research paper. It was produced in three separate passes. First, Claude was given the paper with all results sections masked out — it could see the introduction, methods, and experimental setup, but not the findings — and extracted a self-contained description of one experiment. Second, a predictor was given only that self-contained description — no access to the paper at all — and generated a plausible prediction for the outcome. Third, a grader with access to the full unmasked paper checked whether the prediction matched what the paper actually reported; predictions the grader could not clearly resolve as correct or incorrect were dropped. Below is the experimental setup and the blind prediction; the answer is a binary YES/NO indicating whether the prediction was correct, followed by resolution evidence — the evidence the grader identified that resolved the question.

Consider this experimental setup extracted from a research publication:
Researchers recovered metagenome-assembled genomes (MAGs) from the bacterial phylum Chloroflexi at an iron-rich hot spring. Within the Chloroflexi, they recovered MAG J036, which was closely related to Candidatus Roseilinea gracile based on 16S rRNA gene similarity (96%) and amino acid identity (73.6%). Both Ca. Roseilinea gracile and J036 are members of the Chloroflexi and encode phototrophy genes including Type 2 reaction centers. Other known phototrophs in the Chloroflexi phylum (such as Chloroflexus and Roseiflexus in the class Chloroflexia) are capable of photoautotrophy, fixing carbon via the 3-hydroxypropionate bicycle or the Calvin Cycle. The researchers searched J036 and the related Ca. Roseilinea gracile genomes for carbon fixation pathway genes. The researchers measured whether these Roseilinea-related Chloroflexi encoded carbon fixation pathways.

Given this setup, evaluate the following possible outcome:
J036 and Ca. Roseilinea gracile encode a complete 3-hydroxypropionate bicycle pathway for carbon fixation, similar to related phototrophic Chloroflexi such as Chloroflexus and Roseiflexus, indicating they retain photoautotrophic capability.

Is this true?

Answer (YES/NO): NO